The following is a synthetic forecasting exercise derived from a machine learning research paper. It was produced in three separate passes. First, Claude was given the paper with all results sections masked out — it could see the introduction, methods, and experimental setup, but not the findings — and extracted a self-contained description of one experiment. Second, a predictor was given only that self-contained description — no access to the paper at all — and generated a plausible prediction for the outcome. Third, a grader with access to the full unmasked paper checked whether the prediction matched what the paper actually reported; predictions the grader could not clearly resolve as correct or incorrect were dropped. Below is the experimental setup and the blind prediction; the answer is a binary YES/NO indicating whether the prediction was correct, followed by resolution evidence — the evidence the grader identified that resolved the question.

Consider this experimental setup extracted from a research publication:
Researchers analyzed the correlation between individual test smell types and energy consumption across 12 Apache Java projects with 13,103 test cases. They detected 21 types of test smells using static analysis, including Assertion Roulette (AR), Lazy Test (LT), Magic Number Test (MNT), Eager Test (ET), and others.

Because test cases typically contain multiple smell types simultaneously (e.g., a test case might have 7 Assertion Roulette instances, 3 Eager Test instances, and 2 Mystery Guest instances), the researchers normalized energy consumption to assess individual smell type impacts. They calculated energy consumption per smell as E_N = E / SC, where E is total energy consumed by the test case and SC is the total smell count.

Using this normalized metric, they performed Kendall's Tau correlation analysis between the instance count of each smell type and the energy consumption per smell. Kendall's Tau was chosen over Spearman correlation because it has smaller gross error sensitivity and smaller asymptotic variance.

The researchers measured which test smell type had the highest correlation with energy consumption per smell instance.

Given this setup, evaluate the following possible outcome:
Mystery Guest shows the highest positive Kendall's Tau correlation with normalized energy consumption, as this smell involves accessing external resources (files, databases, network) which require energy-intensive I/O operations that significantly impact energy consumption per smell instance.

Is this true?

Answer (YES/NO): NO